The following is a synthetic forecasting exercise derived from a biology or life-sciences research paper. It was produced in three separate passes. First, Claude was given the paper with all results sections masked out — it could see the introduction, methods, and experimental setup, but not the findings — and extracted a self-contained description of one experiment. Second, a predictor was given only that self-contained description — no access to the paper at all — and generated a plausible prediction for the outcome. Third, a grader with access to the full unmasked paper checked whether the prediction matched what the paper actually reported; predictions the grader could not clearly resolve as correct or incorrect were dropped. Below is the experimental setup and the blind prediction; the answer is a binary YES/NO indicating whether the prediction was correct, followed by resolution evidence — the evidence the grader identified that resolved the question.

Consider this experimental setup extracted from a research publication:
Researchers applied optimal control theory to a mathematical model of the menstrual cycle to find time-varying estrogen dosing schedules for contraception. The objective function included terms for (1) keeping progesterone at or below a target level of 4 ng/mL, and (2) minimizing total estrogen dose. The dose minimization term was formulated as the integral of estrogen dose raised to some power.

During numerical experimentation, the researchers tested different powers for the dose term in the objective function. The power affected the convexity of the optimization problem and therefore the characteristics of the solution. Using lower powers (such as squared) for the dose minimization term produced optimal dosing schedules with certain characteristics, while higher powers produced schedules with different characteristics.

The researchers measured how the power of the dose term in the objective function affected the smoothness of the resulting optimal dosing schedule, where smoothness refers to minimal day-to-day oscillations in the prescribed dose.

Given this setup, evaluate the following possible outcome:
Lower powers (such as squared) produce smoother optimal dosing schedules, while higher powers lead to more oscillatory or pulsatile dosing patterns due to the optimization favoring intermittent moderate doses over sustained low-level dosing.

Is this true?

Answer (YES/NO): NO